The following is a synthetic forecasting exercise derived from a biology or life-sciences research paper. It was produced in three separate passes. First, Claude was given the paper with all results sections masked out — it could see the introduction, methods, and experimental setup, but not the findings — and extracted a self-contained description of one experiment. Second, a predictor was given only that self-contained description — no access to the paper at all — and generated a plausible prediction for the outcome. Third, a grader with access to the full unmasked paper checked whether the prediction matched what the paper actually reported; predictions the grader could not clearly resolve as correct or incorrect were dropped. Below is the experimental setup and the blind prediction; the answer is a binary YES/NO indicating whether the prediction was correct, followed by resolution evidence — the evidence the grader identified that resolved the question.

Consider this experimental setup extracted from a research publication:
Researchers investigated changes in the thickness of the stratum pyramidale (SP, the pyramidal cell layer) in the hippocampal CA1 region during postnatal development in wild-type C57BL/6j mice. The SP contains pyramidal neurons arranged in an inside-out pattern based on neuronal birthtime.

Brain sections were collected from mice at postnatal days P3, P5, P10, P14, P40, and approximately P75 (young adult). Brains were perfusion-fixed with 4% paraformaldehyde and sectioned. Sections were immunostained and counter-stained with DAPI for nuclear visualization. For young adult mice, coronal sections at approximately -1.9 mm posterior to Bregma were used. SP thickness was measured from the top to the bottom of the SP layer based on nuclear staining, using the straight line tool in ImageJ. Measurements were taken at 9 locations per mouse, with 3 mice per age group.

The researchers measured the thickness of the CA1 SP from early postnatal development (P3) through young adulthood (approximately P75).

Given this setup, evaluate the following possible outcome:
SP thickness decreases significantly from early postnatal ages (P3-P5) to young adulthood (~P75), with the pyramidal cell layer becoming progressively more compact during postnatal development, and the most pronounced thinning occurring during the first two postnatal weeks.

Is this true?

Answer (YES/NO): YES